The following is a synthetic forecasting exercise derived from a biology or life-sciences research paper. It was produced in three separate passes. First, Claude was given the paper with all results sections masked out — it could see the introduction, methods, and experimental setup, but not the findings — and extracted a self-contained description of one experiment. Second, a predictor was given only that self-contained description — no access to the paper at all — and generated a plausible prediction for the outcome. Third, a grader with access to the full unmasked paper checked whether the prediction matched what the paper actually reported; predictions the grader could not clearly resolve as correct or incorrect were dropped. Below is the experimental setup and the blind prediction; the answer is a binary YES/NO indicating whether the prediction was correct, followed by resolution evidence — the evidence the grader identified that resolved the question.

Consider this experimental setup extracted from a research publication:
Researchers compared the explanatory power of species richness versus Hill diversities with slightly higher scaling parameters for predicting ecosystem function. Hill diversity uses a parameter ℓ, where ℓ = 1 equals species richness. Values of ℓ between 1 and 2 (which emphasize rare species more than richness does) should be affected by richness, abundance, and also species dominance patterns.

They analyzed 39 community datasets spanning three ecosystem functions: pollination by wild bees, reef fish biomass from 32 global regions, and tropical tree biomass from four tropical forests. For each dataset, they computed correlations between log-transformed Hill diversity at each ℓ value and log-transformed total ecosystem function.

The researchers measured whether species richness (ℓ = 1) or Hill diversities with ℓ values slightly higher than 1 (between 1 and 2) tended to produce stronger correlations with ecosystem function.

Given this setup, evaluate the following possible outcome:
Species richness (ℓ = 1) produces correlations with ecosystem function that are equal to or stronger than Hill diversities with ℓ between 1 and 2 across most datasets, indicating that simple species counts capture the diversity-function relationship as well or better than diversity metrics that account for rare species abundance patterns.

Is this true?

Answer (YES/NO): NO